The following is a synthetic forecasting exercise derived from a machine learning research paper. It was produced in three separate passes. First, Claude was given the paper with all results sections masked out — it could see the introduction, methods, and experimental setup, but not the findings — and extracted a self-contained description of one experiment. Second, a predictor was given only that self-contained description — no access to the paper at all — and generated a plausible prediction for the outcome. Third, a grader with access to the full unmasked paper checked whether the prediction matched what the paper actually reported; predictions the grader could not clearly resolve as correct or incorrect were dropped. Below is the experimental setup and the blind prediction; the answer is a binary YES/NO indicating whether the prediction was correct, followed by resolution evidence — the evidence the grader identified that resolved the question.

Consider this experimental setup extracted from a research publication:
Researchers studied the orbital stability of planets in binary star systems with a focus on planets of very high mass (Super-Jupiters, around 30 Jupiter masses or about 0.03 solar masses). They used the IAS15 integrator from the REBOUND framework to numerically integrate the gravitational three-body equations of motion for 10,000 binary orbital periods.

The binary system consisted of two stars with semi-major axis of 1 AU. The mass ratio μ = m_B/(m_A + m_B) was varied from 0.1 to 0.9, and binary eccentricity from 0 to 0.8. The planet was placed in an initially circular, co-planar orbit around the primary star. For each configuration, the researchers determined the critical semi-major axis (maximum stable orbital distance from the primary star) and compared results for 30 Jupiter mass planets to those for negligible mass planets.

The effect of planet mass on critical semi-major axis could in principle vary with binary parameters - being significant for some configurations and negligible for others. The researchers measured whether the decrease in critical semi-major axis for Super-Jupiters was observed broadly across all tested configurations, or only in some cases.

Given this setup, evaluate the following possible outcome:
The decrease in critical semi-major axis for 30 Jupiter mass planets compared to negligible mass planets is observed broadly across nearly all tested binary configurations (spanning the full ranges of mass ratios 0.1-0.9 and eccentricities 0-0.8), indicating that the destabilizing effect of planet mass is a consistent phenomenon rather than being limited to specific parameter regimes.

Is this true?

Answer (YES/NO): NO